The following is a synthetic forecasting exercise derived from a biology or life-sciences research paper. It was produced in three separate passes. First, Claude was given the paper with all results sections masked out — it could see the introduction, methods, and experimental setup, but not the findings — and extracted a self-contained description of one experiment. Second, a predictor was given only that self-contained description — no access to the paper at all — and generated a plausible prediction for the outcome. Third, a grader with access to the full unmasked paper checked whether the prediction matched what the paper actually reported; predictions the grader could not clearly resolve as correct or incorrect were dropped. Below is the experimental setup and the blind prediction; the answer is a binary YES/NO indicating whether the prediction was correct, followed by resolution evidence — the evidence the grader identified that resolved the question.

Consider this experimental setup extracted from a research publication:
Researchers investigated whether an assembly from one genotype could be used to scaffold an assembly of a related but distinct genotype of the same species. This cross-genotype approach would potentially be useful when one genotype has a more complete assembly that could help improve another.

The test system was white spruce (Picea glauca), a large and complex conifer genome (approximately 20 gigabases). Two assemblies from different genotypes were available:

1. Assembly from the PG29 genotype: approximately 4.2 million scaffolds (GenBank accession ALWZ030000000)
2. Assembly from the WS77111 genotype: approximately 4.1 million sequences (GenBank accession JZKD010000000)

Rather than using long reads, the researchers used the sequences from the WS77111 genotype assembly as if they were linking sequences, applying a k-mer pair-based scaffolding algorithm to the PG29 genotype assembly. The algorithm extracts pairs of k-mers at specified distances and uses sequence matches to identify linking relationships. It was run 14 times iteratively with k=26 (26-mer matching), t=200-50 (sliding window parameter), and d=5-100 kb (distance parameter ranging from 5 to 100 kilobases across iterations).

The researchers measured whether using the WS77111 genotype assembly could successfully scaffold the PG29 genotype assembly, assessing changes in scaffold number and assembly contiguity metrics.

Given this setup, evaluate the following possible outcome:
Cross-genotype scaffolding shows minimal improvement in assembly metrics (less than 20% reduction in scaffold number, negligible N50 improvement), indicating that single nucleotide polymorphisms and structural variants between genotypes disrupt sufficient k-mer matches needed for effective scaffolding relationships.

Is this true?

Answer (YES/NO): NO